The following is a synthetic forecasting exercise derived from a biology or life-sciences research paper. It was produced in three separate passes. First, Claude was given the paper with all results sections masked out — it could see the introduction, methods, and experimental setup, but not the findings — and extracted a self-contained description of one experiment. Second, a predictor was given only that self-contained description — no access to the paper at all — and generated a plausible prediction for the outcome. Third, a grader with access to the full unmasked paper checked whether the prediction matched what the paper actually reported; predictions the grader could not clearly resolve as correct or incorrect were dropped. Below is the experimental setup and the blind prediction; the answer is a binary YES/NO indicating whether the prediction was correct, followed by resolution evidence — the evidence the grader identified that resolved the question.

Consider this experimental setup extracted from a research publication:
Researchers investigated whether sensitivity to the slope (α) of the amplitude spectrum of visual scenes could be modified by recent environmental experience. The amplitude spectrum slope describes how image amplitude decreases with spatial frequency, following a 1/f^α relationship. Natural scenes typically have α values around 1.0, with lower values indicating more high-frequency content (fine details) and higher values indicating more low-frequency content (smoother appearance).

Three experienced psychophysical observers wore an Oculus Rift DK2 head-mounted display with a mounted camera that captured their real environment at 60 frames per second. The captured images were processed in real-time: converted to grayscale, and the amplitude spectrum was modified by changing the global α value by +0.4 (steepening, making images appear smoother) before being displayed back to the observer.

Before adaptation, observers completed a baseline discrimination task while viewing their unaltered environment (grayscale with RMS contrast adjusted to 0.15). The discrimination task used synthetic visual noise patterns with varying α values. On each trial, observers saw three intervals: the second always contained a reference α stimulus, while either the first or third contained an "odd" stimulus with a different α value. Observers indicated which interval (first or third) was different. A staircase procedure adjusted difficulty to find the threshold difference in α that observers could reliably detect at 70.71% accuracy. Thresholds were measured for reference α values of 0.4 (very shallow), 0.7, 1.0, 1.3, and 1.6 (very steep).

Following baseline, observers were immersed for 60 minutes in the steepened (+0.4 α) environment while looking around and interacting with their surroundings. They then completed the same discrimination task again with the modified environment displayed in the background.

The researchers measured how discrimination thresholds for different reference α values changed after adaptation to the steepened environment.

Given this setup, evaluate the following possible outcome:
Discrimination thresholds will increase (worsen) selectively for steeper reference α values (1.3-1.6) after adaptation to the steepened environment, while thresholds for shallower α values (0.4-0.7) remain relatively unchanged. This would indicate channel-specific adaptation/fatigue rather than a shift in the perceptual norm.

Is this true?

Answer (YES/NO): NO